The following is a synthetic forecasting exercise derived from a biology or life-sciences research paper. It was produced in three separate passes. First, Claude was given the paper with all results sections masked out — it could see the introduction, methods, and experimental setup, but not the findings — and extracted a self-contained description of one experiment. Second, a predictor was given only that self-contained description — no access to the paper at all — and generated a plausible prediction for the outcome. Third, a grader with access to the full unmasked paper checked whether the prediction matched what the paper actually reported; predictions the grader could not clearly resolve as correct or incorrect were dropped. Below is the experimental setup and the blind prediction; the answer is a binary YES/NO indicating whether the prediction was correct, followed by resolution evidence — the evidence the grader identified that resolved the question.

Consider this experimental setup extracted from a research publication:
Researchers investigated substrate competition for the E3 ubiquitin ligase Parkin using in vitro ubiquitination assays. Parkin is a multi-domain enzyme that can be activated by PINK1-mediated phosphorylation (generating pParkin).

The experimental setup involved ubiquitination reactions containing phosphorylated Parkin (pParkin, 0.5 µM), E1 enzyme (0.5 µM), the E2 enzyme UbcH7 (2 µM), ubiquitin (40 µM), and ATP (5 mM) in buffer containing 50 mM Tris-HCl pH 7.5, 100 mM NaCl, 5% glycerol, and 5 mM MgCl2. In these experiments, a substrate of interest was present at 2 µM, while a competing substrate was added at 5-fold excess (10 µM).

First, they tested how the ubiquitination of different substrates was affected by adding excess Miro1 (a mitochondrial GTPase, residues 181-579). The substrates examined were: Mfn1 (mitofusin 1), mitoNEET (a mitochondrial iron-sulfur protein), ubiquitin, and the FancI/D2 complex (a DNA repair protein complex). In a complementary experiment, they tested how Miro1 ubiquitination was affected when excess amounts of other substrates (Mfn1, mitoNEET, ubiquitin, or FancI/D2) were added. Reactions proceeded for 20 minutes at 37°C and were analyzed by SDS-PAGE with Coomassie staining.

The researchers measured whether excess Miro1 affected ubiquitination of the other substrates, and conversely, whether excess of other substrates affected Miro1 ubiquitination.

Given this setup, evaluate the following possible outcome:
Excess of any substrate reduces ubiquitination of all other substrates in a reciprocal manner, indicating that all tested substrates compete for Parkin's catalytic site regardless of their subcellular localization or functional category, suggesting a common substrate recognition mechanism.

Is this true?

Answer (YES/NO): NO